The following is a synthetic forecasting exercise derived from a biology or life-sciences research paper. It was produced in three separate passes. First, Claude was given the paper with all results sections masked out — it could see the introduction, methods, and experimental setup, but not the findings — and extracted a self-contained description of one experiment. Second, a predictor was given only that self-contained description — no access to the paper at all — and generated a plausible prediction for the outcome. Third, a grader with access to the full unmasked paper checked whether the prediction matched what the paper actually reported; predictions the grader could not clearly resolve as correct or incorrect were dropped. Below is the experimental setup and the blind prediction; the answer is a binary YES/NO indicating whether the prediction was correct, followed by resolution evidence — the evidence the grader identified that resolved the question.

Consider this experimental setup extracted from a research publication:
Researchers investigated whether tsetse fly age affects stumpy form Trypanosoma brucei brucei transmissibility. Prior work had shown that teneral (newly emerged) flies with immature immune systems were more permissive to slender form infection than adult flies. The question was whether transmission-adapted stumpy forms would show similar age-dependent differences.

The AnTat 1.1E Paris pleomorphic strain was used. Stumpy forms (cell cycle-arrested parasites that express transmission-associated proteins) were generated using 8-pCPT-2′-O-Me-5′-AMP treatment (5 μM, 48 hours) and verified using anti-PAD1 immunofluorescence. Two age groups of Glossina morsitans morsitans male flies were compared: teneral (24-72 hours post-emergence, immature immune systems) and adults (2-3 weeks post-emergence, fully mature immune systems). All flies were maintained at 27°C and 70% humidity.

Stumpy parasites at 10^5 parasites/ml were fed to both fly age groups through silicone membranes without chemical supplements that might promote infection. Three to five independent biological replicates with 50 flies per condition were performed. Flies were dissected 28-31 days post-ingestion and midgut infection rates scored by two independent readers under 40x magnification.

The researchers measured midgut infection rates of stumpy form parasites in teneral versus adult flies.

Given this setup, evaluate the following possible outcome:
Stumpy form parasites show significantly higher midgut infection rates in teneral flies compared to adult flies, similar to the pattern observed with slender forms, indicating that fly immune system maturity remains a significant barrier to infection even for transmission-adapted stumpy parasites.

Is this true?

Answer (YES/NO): NO